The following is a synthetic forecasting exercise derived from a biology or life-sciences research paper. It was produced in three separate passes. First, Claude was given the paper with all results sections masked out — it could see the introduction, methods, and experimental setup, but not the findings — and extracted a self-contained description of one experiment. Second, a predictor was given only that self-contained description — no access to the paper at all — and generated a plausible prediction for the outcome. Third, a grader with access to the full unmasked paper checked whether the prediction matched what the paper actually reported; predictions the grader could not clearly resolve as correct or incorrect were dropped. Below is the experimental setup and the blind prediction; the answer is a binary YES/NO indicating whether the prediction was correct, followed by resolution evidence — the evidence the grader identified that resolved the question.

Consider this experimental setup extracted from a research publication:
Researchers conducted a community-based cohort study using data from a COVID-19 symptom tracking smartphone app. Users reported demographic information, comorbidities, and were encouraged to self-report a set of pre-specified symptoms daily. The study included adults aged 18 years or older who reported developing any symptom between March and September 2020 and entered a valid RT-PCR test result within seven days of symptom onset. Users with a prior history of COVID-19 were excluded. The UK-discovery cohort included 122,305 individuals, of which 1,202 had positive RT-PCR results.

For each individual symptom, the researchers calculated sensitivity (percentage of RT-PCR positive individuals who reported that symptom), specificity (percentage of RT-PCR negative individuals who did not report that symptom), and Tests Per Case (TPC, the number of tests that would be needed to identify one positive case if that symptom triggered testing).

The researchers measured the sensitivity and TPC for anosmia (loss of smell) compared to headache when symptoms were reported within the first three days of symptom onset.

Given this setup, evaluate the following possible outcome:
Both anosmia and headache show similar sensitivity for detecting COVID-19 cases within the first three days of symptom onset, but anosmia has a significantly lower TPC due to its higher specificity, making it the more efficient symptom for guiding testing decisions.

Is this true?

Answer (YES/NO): NO